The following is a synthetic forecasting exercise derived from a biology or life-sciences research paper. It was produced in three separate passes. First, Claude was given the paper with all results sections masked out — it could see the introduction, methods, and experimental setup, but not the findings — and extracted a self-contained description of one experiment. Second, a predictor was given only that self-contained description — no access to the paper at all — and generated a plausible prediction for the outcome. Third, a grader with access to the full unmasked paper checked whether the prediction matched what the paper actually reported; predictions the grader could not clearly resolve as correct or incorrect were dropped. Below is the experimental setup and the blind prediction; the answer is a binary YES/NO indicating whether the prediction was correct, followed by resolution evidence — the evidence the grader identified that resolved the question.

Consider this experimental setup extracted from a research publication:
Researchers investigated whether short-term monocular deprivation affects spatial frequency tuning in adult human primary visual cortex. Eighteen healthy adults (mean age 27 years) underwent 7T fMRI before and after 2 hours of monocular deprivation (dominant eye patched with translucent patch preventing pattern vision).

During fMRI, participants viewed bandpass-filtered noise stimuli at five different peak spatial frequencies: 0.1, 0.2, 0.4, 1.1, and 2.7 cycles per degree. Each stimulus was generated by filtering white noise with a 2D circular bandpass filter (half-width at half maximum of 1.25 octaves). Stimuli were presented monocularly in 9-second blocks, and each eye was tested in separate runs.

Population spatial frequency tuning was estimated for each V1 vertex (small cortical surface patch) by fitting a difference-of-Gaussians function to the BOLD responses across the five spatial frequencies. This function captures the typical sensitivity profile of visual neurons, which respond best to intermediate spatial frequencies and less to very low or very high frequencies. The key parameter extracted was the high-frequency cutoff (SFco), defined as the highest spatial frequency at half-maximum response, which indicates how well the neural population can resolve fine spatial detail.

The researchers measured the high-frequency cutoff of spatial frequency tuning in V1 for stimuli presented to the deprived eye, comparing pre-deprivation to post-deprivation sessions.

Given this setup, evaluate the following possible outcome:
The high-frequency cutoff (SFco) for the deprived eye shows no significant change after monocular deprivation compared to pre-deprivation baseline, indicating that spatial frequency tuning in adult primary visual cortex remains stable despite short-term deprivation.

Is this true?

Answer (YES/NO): NO